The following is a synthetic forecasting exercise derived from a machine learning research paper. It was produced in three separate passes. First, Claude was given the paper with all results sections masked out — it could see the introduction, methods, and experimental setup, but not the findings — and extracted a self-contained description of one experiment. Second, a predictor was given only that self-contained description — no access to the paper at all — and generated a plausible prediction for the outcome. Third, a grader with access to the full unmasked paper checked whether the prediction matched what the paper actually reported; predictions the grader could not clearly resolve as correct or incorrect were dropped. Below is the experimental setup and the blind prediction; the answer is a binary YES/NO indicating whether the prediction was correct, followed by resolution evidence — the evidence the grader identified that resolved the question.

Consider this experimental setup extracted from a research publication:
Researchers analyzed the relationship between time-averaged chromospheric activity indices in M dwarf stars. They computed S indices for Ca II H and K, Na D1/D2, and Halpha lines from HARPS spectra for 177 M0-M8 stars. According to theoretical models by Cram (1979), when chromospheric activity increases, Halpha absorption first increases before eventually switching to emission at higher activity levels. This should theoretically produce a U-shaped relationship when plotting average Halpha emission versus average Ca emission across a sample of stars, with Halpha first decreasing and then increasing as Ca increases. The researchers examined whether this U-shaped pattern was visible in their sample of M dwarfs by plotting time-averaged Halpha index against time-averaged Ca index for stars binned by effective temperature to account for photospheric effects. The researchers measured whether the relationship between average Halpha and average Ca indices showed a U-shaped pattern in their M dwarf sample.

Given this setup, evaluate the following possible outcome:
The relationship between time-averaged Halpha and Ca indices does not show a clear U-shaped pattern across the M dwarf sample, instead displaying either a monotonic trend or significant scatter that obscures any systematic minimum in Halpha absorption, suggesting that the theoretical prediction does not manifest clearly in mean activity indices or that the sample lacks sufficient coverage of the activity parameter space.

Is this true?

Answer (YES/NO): NO